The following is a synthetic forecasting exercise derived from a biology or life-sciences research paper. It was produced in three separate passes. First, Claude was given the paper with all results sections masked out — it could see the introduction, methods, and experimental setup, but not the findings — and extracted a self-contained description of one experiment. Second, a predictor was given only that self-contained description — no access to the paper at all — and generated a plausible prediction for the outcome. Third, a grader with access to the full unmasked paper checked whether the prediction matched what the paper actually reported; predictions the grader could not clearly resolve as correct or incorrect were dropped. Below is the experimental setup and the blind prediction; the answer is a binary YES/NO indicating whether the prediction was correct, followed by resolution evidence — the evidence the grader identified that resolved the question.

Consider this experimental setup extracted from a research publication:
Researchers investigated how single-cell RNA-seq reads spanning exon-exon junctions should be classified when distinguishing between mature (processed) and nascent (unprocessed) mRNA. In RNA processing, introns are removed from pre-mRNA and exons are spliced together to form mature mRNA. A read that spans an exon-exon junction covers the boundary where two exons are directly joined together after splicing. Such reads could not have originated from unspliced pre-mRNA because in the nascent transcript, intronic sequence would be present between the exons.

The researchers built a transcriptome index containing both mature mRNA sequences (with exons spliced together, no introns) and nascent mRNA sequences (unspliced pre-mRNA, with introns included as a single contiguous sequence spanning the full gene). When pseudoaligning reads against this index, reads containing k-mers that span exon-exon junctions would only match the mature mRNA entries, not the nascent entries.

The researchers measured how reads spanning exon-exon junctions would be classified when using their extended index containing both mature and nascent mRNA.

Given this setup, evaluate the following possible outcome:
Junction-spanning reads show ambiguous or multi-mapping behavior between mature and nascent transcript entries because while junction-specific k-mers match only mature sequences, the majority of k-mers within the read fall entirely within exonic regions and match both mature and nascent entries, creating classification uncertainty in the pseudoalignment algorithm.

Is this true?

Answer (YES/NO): NO